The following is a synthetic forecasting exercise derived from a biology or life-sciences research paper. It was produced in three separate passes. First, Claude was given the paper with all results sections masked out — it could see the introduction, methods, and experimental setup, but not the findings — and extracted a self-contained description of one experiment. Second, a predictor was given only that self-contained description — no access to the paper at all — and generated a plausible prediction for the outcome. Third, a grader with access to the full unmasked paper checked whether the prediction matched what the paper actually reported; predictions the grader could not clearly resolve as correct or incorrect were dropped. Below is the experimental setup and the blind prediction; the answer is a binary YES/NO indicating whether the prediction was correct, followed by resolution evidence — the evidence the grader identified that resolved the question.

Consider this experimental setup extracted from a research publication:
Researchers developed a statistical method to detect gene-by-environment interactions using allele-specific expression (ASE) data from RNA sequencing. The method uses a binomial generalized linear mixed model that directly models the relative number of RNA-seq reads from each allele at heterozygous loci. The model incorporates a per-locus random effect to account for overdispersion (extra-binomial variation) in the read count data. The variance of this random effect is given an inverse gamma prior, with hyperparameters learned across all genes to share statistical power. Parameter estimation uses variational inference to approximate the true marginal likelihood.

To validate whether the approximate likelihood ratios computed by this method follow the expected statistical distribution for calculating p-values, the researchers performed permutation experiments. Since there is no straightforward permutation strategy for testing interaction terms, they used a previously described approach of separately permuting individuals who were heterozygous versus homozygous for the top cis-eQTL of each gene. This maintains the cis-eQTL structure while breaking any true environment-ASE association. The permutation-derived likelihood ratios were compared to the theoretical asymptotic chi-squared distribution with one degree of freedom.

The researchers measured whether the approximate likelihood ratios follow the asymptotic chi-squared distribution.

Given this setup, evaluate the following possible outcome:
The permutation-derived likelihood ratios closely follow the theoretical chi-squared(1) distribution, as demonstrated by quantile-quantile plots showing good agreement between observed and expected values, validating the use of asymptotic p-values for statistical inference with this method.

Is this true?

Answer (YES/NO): YES